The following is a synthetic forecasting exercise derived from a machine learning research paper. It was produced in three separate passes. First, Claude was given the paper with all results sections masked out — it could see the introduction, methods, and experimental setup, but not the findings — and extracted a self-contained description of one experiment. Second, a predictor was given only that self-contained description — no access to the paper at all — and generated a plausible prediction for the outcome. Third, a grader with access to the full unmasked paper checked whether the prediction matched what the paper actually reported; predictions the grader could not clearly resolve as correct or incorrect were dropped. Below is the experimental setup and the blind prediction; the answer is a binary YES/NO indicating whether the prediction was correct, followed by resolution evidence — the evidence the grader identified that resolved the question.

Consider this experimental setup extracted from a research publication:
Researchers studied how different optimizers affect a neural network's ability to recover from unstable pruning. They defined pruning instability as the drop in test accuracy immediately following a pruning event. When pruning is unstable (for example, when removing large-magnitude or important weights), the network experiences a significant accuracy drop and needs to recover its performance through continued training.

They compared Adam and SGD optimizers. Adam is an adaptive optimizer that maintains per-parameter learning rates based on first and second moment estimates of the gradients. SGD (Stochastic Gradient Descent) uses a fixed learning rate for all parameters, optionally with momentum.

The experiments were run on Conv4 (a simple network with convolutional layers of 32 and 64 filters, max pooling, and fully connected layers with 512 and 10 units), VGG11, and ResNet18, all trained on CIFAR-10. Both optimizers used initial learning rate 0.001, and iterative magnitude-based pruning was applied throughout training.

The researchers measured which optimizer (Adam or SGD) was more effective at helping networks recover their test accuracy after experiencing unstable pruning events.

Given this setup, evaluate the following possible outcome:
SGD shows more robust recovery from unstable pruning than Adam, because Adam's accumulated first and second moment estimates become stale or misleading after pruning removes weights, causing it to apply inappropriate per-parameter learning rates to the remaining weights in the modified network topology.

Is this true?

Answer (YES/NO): NO